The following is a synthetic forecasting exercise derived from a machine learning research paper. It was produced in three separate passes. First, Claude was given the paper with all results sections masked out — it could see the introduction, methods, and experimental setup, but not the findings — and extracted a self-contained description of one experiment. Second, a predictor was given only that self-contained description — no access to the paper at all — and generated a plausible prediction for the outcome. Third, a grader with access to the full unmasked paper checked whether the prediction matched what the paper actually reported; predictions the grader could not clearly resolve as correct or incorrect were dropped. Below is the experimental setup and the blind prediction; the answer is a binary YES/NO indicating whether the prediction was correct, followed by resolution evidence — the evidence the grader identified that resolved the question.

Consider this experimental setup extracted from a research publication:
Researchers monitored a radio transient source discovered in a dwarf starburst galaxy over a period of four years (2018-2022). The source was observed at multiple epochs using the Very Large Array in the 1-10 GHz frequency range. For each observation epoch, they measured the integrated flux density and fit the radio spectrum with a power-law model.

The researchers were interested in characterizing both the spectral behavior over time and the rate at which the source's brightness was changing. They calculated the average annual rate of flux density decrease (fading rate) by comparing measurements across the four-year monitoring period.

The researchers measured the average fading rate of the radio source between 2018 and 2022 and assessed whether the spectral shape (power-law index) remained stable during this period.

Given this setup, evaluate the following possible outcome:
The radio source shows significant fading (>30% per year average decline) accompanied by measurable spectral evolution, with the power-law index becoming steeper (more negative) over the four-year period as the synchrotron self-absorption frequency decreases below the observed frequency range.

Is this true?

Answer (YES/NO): NO